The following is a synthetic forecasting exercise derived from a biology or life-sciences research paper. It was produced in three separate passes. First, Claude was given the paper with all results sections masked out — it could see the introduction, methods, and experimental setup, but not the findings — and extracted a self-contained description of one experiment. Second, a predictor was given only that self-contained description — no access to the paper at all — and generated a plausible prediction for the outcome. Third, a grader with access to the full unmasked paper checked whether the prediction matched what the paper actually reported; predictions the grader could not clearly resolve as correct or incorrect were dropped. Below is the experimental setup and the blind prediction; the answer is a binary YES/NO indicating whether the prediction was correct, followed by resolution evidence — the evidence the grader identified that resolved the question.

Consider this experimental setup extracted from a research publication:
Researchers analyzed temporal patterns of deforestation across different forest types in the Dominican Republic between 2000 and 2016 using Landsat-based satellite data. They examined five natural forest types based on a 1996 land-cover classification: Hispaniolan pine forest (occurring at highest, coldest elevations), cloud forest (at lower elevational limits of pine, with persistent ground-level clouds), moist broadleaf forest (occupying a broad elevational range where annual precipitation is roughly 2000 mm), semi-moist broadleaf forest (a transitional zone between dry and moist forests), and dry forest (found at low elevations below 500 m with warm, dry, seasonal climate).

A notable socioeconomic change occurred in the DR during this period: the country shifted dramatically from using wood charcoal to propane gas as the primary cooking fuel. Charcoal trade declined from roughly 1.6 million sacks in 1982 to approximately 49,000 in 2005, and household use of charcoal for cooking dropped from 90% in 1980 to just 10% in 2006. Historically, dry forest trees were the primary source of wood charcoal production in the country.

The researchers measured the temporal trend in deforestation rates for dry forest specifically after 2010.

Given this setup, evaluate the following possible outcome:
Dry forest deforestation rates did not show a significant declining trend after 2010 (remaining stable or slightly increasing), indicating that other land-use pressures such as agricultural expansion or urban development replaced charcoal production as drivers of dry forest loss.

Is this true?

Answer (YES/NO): NO